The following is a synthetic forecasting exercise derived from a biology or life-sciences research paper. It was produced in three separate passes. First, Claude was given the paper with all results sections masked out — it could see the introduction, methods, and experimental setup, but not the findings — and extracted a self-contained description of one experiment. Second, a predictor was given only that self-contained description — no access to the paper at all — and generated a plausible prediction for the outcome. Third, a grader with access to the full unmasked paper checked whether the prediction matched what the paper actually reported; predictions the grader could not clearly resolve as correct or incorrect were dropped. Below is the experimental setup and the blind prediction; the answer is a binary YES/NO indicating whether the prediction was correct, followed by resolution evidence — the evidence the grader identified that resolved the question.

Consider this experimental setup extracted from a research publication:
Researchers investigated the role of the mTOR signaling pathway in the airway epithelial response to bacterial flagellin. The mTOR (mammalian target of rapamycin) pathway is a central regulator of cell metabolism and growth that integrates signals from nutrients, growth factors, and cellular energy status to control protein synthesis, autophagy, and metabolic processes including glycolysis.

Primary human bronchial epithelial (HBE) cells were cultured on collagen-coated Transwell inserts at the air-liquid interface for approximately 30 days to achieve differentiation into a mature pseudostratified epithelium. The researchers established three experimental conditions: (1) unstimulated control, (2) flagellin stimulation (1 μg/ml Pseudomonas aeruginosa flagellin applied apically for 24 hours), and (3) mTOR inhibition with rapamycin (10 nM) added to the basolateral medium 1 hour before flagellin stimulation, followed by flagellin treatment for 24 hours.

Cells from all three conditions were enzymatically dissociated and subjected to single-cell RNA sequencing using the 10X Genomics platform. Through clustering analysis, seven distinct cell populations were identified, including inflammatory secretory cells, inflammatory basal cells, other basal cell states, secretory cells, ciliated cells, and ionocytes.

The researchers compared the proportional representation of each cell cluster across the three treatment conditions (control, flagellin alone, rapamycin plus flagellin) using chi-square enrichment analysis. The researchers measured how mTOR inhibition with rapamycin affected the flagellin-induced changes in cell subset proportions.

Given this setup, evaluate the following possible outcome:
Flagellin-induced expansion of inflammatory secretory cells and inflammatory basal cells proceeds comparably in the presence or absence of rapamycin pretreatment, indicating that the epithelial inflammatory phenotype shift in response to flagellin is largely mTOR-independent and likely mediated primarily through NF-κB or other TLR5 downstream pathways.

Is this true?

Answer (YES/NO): NO